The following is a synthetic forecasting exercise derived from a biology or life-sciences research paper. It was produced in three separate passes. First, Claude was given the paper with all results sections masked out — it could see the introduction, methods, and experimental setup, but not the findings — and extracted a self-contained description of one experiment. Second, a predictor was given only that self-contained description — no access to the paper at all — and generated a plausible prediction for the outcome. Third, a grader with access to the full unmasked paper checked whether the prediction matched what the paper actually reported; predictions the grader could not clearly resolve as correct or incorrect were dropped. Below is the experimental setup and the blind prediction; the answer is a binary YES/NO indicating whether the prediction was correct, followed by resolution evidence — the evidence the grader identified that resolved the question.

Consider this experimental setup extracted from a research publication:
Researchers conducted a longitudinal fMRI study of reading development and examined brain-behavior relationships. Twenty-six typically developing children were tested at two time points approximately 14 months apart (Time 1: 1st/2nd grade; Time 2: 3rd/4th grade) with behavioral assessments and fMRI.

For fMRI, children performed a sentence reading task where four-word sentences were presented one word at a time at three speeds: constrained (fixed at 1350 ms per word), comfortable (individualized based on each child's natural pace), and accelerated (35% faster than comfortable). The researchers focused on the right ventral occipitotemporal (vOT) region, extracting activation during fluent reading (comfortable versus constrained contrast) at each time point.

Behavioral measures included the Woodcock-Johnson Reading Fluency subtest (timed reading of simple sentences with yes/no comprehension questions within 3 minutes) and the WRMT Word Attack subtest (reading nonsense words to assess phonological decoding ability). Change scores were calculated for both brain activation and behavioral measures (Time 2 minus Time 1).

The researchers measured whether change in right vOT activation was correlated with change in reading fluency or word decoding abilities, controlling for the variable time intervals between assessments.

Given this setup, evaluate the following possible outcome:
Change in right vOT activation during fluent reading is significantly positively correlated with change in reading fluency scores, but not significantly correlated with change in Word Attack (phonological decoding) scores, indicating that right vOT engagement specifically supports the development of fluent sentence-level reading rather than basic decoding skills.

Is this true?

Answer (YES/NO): NO